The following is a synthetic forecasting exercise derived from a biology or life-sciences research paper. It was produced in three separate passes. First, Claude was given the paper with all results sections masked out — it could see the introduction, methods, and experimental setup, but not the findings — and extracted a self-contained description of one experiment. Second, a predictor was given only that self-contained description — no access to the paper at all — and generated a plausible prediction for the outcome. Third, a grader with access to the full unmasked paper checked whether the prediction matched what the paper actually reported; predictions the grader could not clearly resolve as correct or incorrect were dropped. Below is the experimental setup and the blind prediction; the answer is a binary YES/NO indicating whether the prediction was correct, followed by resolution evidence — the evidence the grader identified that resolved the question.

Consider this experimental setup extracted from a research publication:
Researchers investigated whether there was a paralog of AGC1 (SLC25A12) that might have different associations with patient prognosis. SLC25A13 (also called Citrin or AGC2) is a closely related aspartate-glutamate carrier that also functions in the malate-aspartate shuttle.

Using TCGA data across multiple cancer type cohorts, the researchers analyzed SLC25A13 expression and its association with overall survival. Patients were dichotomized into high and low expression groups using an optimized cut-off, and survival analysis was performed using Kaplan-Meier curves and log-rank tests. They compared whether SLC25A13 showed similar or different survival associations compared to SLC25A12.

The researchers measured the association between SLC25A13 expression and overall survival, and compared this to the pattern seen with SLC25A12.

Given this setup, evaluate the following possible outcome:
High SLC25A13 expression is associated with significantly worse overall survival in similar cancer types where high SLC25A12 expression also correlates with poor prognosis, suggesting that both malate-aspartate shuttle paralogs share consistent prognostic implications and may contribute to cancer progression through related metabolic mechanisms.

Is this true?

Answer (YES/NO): NO